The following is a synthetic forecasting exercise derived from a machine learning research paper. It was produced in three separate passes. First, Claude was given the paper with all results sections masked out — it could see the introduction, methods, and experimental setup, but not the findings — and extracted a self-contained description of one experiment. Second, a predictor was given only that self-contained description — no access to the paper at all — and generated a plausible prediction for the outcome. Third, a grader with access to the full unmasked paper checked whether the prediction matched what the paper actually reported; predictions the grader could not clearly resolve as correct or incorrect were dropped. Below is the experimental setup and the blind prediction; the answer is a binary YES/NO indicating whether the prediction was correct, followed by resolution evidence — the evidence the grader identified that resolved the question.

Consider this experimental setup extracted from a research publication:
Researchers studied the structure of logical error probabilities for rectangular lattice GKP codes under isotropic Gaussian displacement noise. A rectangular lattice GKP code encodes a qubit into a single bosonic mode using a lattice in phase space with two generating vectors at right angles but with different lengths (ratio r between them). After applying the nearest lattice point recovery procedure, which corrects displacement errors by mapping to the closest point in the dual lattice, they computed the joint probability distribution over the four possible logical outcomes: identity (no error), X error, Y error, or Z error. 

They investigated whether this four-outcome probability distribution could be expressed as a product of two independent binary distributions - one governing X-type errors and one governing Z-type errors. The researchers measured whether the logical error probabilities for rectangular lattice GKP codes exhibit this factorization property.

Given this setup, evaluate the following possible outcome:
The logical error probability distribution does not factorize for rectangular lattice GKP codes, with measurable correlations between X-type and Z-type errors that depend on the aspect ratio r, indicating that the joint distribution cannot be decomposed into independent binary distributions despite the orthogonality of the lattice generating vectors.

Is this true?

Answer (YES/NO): NO